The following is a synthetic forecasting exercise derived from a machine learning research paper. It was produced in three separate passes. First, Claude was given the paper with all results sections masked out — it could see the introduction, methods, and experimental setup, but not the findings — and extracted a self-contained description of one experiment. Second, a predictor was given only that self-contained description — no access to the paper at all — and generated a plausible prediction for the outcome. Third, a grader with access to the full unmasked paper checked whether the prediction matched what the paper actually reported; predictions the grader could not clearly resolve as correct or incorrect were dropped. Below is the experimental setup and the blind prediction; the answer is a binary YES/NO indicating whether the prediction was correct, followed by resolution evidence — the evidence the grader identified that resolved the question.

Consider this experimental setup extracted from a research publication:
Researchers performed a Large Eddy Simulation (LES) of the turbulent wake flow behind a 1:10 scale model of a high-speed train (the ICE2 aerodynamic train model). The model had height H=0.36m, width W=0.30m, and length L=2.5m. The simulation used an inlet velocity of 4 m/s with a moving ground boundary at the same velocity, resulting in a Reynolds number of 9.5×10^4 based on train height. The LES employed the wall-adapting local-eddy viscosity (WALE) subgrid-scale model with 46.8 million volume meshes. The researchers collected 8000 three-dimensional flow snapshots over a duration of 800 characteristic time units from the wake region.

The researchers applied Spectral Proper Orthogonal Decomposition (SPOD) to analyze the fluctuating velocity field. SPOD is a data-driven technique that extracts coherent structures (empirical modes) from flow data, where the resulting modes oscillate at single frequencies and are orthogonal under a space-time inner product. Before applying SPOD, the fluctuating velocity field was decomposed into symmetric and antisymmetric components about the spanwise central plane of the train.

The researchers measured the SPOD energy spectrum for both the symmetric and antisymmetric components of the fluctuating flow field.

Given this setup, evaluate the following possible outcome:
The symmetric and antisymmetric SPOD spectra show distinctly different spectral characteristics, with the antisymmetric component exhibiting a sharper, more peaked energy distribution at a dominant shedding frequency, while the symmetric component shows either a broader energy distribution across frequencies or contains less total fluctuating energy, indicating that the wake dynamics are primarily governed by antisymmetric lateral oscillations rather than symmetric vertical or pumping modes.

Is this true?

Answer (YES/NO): NO